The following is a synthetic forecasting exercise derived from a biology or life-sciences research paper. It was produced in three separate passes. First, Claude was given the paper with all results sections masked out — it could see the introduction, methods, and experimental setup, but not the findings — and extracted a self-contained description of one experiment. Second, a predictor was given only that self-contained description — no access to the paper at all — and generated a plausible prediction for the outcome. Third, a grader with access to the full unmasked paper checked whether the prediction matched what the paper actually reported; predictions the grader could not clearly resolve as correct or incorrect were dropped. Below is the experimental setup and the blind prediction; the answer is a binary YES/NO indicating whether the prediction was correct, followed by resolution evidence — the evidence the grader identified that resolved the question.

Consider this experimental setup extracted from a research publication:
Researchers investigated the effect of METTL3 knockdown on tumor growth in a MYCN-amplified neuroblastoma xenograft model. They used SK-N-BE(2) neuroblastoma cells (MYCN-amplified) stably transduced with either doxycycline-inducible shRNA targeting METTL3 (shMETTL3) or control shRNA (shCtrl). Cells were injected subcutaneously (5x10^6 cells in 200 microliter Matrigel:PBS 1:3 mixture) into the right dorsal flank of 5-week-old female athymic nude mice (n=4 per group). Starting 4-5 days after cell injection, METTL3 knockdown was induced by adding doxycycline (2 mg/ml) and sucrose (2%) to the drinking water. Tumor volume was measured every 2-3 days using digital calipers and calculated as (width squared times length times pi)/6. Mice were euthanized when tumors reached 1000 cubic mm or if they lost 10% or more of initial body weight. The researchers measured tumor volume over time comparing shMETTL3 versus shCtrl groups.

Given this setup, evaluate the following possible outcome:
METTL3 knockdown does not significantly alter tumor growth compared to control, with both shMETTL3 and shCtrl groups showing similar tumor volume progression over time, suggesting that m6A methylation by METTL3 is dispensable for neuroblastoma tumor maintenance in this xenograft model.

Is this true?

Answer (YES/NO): NO